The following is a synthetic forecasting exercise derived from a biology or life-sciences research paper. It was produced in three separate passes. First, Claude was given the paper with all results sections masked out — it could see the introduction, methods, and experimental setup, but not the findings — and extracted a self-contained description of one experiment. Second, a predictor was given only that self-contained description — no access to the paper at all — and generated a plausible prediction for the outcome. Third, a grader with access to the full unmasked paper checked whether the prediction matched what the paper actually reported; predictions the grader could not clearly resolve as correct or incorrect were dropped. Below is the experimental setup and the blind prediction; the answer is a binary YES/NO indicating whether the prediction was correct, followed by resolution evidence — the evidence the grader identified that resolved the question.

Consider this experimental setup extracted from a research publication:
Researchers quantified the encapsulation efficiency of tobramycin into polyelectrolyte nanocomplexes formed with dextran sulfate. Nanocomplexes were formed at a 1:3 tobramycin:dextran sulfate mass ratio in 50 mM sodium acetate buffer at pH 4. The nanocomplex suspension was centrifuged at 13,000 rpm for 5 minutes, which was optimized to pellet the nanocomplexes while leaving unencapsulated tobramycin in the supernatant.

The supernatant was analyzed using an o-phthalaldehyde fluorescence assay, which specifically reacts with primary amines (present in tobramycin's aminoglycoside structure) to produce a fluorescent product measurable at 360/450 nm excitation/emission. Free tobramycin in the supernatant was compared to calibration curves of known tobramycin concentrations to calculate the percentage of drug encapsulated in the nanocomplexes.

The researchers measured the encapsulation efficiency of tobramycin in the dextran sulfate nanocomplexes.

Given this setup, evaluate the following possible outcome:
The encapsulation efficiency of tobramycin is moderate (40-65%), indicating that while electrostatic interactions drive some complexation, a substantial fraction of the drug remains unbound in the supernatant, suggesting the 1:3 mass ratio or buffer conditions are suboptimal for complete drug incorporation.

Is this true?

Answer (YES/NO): YES